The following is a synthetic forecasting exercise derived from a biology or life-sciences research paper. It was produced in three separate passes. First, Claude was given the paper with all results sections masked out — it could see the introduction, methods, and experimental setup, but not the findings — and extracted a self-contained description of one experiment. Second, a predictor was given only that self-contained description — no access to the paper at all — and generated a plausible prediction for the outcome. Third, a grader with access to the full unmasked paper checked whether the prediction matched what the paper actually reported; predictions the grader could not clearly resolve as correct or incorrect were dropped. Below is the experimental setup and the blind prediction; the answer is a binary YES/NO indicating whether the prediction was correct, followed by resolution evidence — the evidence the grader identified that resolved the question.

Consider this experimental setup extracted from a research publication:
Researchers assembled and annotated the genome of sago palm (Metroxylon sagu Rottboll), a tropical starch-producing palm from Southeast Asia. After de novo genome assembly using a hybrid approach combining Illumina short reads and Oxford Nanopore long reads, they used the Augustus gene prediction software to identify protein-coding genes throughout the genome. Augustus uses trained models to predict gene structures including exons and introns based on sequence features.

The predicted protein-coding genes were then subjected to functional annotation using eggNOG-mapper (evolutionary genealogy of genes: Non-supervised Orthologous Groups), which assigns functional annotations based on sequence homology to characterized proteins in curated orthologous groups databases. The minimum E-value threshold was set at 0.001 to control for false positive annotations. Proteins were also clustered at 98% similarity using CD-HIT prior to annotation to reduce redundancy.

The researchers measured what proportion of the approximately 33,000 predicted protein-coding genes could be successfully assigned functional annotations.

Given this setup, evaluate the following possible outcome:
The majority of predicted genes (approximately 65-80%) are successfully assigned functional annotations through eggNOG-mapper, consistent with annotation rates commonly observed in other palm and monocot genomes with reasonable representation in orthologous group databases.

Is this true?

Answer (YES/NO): NO